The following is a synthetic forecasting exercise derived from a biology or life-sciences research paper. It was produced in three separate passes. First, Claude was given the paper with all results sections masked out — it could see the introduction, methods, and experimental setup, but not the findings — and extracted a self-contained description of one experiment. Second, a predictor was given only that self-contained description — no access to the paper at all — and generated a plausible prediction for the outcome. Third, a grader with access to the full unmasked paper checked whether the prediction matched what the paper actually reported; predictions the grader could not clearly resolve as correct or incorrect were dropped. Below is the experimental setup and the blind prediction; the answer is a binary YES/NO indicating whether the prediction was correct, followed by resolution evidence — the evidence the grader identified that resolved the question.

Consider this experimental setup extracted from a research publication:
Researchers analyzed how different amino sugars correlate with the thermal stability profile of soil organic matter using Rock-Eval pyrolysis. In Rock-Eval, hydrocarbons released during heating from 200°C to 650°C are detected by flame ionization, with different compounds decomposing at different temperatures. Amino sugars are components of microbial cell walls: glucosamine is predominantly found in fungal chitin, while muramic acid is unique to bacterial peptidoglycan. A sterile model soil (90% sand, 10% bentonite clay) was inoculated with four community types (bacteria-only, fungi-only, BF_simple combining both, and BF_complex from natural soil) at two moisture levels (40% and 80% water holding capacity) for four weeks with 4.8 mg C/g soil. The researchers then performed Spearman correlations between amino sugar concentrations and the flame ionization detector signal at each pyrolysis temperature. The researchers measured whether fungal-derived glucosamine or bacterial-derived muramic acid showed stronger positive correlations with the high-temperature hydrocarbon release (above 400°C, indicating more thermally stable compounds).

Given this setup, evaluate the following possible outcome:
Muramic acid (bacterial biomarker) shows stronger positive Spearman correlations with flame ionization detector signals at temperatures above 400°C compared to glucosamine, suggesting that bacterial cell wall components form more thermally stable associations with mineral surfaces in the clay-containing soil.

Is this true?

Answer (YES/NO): NO